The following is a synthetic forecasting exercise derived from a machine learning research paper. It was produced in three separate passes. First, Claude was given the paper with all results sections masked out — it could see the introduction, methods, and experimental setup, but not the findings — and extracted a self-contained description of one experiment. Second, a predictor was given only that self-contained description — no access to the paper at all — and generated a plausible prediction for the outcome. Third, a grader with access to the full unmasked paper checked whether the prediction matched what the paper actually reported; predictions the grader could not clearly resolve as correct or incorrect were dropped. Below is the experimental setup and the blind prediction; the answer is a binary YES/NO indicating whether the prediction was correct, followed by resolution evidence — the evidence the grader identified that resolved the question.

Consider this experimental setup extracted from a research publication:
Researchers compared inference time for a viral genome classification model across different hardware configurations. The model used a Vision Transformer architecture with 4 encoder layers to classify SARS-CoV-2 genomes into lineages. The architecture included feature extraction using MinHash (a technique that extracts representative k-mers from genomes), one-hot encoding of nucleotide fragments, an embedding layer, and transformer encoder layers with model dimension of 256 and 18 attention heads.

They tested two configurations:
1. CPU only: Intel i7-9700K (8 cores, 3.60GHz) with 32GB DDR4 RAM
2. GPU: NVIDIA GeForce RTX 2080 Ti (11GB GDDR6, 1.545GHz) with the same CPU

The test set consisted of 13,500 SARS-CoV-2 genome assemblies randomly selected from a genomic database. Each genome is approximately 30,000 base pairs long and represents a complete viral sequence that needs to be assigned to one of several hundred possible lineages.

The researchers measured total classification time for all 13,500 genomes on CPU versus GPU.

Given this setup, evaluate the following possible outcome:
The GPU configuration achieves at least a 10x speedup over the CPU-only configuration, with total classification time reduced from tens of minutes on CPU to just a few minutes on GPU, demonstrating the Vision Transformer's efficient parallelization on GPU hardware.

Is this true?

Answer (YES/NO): NO